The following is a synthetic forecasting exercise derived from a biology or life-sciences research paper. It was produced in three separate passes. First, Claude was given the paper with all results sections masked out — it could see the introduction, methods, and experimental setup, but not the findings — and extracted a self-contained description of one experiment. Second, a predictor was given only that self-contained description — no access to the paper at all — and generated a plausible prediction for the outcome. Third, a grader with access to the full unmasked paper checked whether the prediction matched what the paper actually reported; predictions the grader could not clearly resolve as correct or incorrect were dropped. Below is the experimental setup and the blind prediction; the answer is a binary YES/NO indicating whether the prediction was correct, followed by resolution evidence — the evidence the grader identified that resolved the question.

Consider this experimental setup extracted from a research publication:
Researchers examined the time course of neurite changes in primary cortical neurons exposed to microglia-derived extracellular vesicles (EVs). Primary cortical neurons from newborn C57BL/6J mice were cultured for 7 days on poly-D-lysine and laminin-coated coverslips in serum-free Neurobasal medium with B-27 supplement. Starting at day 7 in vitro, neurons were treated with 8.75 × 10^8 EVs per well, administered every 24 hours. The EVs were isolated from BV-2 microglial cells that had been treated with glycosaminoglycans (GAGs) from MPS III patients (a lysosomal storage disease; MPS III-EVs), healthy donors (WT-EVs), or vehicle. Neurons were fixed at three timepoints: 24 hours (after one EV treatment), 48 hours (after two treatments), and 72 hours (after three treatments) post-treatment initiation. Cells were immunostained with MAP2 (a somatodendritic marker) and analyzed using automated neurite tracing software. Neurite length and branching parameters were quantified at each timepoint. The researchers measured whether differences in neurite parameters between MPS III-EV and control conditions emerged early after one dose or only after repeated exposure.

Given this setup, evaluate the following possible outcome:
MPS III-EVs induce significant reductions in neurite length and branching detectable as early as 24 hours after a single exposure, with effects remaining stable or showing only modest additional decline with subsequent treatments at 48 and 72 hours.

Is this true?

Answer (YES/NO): NO